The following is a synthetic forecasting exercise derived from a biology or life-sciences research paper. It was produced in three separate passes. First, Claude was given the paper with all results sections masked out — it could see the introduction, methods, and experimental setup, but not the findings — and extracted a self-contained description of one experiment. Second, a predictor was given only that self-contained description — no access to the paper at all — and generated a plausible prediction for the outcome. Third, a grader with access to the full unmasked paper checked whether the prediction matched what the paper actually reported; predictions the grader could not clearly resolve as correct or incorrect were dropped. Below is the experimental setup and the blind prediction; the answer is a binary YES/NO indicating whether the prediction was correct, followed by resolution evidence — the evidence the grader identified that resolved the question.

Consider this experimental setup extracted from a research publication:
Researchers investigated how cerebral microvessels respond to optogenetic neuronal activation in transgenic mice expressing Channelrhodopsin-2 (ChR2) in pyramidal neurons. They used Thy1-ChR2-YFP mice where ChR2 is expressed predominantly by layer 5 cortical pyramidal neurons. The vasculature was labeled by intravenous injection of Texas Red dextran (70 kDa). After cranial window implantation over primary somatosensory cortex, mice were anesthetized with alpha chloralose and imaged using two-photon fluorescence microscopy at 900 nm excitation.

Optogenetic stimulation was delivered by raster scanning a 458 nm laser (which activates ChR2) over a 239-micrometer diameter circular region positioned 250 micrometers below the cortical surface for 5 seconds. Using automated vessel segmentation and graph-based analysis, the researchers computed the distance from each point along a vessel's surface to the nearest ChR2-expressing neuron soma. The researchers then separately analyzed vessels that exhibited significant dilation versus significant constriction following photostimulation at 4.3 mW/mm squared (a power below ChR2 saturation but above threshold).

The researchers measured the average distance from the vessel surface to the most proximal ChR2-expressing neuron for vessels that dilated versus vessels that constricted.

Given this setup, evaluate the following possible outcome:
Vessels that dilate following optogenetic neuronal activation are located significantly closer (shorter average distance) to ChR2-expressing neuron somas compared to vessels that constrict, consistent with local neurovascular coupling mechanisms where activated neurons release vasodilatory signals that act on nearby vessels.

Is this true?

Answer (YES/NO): YES